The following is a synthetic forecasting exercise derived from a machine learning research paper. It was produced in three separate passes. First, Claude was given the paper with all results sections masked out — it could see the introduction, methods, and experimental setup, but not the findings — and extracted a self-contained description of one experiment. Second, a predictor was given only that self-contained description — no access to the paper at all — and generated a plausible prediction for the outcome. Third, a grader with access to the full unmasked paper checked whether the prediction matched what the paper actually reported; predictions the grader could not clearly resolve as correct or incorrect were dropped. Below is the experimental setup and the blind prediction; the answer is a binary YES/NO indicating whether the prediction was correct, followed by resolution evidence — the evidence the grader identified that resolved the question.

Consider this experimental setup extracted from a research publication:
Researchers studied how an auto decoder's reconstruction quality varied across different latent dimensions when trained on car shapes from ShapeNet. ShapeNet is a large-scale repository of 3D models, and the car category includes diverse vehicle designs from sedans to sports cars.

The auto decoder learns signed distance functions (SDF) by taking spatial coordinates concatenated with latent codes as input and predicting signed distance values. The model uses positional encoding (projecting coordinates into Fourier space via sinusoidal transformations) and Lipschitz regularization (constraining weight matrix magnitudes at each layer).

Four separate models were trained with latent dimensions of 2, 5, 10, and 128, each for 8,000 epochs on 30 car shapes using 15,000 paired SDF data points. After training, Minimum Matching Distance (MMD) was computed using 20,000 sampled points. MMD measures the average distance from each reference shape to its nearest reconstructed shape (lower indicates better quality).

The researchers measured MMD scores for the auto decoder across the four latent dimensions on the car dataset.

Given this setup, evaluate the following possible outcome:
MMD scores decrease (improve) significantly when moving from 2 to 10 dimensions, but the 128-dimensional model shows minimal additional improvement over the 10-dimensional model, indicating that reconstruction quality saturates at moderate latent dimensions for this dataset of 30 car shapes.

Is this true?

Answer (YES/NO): NO